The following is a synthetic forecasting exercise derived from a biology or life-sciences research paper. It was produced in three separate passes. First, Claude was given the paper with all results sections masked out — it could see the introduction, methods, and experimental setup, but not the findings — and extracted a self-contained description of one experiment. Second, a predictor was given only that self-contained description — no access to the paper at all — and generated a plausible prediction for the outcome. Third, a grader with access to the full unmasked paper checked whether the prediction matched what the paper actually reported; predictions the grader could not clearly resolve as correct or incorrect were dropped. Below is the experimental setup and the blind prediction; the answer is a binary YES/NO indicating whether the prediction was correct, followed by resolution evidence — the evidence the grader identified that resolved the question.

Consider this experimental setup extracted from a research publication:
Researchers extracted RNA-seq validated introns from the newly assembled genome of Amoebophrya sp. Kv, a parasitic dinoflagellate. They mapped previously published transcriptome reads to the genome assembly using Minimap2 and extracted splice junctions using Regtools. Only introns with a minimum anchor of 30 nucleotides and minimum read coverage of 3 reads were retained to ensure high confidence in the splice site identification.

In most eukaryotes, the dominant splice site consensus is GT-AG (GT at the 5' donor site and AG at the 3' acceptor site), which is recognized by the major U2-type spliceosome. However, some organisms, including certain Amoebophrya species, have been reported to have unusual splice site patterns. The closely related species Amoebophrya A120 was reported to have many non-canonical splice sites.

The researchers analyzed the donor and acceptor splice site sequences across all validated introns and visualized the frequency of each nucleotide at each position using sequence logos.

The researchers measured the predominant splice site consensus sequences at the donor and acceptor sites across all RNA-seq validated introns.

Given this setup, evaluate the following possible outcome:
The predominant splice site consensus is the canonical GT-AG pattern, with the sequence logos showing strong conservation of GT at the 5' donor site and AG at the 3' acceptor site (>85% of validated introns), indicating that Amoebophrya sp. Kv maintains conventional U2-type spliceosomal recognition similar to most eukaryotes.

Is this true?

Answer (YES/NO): YES